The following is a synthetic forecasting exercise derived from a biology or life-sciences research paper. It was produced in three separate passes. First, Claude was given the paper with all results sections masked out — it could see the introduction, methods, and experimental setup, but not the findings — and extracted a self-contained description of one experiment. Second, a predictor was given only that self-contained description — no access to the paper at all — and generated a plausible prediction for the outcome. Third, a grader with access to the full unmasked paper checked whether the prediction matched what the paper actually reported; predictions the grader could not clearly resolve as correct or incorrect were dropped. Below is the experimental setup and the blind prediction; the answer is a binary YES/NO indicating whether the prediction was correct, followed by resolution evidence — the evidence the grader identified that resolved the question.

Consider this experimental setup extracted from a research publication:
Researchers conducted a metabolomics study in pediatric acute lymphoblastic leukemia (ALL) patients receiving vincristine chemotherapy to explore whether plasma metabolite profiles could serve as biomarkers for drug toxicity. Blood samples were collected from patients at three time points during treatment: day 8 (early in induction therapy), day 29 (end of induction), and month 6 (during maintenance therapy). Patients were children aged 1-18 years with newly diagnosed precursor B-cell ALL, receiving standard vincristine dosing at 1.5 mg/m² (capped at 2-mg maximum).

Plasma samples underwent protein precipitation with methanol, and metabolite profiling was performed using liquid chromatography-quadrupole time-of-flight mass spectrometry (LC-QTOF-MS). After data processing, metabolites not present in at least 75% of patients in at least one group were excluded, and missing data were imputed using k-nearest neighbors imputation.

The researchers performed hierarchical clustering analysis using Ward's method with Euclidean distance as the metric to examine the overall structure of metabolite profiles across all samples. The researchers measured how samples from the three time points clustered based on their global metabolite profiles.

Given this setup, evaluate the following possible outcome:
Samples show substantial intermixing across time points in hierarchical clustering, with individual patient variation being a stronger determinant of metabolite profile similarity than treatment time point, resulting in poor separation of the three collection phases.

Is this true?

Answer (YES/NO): NO